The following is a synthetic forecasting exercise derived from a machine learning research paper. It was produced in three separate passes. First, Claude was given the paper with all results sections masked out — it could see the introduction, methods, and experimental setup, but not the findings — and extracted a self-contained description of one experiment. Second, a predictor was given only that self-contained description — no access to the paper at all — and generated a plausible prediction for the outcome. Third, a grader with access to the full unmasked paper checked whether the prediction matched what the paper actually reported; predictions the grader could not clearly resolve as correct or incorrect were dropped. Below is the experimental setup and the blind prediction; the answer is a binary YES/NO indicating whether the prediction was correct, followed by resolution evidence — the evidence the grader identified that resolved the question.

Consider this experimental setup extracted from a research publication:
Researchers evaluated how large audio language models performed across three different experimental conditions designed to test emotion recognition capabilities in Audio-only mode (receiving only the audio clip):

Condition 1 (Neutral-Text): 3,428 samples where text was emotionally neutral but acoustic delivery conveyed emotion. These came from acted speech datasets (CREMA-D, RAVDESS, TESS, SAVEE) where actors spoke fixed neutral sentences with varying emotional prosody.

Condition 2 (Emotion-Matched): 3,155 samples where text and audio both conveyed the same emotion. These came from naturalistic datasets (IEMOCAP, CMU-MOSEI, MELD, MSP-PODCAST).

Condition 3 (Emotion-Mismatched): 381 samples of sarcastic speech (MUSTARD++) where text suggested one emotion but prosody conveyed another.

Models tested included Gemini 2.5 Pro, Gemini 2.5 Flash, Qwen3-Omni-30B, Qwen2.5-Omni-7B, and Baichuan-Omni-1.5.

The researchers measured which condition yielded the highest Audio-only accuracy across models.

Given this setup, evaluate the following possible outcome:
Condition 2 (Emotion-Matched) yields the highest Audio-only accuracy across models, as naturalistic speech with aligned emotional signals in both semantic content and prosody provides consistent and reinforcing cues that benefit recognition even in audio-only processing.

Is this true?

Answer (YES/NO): NO